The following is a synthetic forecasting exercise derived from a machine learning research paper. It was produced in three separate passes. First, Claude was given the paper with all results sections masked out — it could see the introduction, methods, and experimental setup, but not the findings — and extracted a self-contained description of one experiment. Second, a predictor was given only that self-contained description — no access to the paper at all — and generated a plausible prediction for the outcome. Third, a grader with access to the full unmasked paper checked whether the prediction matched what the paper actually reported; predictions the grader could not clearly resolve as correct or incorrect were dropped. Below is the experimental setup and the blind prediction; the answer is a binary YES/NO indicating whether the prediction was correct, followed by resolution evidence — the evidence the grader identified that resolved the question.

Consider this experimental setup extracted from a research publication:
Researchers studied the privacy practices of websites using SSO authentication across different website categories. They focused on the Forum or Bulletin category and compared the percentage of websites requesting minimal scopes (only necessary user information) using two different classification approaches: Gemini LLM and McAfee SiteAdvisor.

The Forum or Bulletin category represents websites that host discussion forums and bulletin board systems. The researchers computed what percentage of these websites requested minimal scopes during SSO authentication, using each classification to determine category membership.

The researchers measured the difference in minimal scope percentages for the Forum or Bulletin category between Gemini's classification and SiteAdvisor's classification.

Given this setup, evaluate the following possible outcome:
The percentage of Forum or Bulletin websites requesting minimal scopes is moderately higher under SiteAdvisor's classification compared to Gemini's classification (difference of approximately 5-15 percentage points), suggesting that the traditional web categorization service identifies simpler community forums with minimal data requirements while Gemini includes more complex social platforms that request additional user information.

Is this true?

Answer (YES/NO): NO